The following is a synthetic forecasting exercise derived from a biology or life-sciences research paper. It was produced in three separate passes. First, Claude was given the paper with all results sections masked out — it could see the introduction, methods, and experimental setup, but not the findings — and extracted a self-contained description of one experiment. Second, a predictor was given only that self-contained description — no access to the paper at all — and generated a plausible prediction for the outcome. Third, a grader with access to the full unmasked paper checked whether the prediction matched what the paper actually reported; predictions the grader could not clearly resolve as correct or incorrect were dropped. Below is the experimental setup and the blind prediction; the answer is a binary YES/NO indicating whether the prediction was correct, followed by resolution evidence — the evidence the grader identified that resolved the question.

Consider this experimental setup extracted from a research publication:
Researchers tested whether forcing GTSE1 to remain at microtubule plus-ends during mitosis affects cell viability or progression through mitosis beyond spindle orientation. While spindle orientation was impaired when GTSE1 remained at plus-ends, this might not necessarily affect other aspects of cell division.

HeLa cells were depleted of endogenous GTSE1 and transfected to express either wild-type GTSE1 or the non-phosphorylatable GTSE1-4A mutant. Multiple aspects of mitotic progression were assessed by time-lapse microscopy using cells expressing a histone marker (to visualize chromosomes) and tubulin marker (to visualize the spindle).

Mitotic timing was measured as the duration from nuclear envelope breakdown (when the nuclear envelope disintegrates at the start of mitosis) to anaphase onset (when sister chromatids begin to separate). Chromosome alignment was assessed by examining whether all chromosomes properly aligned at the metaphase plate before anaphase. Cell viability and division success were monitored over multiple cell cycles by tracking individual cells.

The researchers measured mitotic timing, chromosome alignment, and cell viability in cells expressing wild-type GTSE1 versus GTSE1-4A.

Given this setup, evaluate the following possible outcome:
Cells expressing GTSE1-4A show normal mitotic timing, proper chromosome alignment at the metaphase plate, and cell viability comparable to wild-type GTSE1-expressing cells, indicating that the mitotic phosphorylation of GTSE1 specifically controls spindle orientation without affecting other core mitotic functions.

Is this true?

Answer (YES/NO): YES